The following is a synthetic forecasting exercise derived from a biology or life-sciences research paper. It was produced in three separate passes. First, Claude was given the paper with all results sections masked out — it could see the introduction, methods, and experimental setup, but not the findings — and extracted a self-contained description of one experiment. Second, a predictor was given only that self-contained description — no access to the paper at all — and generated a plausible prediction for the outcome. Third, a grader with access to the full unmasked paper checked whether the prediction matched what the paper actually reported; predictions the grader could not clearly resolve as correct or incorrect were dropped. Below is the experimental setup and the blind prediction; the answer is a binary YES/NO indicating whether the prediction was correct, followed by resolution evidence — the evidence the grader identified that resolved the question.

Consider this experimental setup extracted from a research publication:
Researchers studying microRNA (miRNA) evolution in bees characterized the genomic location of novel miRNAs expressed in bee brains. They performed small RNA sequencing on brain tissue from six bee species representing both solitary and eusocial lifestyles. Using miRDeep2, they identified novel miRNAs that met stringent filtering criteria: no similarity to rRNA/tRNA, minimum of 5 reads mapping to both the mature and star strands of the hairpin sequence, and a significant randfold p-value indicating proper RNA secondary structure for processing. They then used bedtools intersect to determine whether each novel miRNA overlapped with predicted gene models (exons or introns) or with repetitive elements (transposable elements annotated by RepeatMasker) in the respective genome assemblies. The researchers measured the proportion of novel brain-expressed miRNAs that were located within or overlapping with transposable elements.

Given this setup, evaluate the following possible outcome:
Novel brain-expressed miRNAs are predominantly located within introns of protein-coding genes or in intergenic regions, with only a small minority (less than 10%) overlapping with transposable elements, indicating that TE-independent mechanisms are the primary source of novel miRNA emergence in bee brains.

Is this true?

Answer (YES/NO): YES